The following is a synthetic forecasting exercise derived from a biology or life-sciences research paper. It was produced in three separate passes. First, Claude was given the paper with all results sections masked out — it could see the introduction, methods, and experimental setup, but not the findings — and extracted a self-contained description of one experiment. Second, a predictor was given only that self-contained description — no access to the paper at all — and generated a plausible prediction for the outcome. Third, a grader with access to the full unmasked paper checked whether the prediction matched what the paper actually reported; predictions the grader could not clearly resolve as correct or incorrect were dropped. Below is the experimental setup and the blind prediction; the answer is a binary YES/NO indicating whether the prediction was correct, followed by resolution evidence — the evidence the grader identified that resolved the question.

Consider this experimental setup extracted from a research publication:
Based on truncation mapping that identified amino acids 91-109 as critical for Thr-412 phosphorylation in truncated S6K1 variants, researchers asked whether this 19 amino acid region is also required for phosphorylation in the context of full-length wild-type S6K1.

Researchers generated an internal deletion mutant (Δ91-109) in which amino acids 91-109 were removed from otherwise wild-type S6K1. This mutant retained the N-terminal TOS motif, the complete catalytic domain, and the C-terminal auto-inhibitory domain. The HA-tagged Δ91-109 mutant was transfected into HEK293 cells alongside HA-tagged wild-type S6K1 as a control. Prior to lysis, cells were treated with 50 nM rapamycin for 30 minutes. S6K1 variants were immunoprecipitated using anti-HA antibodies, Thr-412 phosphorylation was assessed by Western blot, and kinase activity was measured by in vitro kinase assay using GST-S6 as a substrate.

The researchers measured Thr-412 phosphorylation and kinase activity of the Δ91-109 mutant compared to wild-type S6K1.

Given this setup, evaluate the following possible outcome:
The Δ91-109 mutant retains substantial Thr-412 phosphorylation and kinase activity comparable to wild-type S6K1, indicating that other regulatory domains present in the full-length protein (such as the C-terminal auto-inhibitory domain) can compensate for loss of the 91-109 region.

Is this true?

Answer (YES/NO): NO